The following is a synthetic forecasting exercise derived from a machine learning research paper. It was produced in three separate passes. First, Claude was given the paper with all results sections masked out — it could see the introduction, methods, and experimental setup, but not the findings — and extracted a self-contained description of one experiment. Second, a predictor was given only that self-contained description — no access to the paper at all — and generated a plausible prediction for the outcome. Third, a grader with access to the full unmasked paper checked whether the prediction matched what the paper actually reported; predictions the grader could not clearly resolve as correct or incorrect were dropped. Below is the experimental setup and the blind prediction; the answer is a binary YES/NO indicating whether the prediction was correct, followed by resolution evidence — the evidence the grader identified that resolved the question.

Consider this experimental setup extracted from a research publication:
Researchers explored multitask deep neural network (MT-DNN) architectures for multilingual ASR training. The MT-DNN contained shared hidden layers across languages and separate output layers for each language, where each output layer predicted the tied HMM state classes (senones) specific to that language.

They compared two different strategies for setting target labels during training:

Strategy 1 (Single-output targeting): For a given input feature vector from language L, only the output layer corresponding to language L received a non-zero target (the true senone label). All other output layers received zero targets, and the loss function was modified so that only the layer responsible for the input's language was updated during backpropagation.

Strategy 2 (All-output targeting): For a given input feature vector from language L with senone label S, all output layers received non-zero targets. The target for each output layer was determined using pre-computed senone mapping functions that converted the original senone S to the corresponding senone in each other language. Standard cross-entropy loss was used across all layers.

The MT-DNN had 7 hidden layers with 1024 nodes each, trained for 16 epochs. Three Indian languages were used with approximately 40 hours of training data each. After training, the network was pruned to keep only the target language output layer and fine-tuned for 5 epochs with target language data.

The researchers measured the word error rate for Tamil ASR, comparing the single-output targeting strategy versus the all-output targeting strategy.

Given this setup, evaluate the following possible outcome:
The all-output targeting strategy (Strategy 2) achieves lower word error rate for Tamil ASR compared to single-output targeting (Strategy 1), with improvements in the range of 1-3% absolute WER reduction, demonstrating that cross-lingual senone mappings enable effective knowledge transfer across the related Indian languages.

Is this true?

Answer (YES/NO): NO